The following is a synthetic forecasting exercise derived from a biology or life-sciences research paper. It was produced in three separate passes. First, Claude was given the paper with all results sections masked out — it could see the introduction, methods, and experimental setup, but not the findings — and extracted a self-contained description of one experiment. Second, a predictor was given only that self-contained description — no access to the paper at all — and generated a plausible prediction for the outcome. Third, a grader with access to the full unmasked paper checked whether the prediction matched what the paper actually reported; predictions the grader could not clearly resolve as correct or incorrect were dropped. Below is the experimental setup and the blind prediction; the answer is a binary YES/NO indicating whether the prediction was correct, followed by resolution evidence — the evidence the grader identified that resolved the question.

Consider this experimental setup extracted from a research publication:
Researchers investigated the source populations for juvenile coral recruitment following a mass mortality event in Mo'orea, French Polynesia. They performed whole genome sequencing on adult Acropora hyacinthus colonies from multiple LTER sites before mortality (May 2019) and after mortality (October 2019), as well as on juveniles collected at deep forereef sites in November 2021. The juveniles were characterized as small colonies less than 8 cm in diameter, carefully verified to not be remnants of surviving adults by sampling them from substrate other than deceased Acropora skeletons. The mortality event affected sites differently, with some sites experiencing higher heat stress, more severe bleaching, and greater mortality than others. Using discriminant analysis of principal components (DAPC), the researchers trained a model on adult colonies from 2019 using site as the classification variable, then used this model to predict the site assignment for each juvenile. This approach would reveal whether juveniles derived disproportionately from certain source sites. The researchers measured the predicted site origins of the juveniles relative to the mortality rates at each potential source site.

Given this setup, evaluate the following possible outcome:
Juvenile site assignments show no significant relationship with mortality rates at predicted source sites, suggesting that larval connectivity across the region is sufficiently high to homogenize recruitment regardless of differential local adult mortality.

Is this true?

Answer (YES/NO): NO